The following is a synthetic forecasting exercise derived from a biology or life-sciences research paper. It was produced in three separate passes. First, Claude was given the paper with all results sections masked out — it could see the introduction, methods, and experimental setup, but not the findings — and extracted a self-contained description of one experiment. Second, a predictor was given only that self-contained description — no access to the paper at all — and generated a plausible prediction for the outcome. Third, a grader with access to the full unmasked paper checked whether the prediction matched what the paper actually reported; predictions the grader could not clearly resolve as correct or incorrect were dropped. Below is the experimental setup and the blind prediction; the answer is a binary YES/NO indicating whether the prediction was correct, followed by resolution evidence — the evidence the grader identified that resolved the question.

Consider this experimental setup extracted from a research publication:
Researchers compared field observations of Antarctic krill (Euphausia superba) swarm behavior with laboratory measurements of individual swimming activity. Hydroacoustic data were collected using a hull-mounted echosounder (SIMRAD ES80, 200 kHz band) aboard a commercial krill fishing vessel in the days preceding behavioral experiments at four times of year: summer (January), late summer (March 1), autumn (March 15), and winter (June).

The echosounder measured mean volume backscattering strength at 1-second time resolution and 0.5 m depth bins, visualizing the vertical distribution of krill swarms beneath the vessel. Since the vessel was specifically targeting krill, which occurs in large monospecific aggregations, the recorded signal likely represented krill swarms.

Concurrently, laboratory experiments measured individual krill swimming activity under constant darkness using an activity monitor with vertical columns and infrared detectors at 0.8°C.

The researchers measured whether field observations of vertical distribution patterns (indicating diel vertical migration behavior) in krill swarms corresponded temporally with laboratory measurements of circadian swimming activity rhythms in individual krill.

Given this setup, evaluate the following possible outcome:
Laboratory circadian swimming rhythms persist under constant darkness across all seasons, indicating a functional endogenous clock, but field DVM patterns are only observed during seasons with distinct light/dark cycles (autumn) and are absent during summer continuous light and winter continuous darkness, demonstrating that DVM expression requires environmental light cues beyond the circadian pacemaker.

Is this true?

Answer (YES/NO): NO